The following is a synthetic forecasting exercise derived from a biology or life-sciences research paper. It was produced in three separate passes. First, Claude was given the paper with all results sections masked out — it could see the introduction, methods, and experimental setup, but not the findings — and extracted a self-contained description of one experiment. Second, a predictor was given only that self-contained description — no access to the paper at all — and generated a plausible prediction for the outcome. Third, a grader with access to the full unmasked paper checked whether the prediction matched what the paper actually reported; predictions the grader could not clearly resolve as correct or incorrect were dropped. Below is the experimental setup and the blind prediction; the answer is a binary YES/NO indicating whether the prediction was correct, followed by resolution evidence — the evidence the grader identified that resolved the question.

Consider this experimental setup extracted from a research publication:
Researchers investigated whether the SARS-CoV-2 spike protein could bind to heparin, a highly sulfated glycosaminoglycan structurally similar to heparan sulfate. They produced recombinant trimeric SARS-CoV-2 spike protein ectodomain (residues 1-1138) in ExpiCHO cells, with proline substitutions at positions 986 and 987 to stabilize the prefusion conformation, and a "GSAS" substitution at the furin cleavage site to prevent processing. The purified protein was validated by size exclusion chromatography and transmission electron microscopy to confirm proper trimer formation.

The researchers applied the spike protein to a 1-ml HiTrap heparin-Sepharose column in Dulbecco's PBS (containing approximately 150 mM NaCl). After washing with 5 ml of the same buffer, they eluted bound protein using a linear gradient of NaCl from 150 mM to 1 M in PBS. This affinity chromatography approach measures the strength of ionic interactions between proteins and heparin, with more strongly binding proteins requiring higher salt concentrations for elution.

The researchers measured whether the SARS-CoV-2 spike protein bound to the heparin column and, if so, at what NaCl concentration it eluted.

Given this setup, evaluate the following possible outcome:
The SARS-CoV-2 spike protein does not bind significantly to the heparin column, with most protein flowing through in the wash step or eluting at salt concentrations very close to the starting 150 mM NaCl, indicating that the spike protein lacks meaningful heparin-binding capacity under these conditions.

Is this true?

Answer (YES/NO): NO